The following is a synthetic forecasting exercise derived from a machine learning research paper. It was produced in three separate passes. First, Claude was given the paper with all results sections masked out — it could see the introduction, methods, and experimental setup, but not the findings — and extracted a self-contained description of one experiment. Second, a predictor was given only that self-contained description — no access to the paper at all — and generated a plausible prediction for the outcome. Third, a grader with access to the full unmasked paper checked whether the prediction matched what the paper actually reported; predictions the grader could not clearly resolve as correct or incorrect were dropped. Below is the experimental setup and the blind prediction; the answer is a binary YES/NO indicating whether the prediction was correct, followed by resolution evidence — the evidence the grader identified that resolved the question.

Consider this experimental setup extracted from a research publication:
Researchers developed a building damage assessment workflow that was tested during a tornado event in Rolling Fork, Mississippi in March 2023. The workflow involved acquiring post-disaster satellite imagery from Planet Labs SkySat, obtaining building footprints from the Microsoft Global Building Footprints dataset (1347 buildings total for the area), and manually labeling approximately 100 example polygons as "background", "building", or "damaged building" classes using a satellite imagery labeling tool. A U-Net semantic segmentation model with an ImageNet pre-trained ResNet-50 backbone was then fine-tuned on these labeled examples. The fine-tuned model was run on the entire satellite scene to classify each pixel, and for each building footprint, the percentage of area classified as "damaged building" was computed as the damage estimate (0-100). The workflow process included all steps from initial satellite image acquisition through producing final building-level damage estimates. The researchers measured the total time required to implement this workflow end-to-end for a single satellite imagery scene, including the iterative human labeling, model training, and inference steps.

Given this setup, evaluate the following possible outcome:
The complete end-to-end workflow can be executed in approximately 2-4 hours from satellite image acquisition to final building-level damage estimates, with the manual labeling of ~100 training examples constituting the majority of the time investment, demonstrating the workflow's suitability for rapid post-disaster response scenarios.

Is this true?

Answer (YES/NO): NO